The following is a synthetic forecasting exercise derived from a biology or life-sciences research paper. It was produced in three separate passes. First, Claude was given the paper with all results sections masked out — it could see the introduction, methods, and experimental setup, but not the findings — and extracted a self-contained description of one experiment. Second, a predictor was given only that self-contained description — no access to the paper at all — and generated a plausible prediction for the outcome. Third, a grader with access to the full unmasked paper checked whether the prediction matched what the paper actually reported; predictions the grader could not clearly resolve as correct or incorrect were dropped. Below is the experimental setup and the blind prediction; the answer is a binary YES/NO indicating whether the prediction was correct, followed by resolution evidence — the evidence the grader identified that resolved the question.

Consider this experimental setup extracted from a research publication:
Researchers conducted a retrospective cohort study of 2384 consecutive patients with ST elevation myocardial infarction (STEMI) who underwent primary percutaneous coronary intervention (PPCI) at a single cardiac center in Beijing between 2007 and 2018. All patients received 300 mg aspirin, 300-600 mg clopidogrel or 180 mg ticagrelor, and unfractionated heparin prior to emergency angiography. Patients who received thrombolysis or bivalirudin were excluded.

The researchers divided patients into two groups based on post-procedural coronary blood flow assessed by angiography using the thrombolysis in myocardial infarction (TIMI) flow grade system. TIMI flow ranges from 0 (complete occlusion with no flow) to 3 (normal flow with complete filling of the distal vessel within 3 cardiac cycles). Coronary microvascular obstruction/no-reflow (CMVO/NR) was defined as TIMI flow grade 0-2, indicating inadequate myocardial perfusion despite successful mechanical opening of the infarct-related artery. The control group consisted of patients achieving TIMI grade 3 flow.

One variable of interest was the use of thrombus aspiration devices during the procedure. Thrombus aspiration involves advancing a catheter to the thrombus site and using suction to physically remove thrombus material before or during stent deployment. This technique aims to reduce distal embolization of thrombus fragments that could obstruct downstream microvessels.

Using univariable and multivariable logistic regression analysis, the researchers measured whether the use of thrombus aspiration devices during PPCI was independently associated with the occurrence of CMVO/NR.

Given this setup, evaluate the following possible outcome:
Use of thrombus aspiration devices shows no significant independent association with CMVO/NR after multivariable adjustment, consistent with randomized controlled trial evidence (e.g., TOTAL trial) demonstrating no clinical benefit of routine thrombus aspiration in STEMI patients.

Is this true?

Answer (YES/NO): NO